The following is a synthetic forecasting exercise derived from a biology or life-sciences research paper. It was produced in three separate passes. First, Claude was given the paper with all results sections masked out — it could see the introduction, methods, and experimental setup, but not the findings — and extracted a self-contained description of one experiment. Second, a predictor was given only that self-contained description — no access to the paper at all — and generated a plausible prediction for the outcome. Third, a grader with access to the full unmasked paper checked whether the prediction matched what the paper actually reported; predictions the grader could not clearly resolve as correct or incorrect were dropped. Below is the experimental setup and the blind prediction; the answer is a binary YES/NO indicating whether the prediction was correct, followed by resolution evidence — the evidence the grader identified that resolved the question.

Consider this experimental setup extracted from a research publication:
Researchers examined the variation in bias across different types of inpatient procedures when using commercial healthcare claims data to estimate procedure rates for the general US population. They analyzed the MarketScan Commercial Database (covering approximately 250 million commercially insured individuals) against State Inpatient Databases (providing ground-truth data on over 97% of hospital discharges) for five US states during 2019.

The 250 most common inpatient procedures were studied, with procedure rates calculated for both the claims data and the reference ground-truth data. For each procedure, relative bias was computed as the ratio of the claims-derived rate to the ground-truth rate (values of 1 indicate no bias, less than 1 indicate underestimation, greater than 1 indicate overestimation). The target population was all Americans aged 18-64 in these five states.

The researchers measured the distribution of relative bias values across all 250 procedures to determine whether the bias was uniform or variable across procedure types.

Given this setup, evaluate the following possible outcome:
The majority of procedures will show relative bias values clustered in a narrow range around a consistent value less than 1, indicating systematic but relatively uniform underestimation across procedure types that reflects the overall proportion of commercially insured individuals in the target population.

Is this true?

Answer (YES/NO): NO